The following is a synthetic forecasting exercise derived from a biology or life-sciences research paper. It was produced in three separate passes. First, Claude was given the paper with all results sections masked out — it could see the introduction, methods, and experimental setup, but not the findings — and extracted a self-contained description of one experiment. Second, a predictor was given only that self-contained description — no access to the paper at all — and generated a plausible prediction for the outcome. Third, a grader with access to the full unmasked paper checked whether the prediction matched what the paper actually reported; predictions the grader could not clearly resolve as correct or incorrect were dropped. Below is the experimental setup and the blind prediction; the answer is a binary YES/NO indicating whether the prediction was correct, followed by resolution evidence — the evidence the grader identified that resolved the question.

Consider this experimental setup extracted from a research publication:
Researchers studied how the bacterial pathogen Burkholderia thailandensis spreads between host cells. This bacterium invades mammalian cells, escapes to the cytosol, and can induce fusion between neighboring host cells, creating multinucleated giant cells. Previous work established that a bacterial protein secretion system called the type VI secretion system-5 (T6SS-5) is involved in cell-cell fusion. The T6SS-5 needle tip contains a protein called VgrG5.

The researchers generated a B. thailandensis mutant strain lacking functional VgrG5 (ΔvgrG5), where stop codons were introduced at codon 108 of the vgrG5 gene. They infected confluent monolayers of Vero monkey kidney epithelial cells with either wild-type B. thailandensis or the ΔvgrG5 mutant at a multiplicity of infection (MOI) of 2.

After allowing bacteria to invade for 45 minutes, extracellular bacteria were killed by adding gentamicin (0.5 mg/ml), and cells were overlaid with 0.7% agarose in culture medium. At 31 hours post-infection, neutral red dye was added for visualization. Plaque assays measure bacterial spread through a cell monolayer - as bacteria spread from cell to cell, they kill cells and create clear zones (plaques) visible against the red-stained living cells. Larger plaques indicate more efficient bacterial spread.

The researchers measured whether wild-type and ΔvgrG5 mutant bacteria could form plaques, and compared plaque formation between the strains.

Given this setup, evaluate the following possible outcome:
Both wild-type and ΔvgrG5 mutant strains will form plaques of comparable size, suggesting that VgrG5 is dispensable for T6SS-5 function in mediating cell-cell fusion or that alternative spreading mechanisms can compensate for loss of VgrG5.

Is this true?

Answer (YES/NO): NO